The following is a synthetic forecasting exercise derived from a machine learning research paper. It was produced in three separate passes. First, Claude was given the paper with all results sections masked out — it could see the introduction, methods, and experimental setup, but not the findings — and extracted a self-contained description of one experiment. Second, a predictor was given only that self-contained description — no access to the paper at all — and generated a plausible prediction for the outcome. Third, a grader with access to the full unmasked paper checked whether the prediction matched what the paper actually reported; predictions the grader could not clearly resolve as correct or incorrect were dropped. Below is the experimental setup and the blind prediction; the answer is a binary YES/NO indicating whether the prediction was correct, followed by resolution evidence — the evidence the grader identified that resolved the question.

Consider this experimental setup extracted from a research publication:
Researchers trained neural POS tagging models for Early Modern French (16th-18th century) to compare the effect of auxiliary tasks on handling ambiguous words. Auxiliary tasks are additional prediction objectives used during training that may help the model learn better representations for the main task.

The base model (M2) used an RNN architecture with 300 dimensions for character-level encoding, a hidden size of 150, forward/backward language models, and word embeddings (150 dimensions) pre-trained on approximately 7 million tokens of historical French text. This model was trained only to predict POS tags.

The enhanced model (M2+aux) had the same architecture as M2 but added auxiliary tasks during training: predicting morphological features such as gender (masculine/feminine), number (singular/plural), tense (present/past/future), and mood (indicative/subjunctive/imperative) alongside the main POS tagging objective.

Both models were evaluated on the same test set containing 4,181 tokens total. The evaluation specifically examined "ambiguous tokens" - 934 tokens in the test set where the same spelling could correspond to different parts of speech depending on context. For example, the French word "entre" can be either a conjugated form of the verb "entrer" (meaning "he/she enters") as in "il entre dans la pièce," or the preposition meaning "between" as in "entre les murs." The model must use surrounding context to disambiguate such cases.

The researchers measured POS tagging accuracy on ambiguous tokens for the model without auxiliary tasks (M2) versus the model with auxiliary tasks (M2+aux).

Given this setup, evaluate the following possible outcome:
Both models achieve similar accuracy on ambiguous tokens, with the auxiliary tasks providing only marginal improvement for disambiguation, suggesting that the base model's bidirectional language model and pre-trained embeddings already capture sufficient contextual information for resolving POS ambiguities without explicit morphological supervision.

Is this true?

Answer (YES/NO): NO